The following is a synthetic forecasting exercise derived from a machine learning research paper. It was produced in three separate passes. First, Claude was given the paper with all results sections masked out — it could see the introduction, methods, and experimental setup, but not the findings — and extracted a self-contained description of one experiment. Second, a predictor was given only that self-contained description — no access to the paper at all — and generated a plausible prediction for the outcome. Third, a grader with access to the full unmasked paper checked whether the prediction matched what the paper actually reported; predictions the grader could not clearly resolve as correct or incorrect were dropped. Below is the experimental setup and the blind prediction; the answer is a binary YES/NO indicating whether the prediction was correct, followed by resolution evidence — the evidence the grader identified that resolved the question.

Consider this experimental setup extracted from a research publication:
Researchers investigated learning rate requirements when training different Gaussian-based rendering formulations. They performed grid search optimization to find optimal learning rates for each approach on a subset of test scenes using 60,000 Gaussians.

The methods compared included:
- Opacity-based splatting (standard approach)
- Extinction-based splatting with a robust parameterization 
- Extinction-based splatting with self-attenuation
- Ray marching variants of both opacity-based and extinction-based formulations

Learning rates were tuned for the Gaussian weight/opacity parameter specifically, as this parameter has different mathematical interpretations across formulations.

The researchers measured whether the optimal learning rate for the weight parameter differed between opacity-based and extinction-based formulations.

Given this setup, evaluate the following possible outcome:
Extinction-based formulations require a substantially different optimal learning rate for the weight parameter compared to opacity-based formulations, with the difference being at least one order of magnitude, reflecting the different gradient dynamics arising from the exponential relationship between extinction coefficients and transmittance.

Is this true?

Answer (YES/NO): NO